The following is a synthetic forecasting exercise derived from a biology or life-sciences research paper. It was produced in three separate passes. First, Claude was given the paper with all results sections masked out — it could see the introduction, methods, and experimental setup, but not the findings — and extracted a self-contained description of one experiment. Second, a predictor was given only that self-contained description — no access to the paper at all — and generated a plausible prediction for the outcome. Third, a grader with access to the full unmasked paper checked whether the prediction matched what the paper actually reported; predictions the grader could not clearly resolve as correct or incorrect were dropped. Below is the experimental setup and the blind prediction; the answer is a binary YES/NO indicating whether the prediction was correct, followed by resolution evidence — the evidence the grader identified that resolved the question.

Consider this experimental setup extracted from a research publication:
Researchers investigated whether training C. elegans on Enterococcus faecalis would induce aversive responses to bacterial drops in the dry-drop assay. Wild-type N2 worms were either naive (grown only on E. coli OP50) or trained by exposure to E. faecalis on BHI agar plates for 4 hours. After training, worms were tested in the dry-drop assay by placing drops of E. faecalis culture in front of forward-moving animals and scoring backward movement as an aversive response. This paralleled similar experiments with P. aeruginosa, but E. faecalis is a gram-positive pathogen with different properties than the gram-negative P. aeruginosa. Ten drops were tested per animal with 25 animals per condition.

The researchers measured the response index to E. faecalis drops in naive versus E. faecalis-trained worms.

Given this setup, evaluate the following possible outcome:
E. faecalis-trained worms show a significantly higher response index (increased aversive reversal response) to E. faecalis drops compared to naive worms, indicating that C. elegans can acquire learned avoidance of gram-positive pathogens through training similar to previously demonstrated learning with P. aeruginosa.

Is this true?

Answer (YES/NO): YES